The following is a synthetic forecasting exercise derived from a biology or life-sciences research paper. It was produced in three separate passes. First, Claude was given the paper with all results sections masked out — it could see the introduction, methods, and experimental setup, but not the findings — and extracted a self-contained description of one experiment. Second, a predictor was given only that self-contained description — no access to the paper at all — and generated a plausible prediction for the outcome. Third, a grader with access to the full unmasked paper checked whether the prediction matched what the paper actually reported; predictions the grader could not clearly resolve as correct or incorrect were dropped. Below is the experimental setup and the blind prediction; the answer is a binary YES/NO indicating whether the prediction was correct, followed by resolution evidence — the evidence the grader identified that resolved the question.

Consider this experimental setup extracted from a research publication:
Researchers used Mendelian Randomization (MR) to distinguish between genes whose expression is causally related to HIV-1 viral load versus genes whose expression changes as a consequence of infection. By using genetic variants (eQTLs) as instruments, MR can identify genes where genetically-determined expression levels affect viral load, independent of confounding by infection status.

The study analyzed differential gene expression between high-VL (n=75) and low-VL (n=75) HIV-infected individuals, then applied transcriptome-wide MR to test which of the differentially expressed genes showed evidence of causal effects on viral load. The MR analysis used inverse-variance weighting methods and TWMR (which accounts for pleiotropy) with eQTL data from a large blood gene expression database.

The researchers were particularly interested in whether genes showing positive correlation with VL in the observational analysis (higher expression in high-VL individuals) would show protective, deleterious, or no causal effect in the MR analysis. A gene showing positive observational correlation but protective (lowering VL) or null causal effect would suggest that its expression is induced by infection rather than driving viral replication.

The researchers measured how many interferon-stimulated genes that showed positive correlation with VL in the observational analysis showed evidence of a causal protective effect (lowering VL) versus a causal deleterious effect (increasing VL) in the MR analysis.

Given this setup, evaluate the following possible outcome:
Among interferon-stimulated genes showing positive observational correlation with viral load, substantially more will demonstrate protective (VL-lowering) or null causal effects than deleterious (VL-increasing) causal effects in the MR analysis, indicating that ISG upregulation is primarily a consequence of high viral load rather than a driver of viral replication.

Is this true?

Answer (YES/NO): NO